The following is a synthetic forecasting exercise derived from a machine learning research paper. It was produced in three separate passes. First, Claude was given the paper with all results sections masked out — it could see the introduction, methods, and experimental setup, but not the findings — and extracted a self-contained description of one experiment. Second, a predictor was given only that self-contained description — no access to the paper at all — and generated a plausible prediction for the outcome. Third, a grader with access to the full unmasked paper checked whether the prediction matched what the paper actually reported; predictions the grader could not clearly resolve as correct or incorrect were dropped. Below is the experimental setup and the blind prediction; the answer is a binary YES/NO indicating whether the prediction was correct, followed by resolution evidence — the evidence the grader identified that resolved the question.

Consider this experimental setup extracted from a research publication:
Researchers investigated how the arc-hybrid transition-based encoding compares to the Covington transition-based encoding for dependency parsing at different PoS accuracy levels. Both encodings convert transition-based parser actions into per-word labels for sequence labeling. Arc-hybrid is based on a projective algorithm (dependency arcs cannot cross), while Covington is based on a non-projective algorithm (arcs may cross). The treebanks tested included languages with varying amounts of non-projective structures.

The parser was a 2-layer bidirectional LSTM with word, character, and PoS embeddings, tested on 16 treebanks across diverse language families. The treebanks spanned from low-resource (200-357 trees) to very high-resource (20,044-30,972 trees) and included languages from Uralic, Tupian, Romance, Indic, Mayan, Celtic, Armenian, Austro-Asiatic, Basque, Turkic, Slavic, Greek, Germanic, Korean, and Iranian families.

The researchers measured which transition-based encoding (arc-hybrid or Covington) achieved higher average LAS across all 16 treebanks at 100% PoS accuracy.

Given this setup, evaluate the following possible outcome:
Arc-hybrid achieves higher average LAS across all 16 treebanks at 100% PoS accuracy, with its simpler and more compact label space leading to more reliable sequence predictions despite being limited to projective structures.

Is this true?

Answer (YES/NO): YES